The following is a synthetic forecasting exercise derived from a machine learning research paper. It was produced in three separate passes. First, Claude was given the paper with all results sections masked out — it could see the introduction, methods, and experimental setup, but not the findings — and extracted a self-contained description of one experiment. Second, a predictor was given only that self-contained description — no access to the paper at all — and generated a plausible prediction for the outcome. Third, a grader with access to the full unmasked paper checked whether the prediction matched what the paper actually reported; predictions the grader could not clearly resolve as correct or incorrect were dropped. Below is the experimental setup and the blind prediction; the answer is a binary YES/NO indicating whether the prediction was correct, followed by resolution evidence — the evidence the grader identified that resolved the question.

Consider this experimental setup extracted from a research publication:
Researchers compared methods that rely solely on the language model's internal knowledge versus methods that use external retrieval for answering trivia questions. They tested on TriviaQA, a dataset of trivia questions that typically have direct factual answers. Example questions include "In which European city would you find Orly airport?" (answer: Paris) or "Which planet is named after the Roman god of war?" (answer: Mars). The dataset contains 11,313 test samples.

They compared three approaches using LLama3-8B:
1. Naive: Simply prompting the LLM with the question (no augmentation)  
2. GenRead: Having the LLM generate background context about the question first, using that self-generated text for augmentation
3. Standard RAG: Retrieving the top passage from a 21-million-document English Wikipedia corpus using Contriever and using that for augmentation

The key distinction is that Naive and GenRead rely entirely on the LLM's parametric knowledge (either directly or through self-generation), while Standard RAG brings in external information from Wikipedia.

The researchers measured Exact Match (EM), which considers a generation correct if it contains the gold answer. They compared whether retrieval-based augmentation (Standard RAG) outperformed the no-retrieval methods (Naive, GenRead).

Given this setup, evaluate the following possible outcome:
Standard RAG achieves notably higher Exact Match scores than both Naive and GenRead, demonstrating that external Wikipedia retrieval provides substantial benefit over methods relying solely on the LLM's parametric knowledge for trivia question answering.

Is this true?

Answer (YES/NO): NO